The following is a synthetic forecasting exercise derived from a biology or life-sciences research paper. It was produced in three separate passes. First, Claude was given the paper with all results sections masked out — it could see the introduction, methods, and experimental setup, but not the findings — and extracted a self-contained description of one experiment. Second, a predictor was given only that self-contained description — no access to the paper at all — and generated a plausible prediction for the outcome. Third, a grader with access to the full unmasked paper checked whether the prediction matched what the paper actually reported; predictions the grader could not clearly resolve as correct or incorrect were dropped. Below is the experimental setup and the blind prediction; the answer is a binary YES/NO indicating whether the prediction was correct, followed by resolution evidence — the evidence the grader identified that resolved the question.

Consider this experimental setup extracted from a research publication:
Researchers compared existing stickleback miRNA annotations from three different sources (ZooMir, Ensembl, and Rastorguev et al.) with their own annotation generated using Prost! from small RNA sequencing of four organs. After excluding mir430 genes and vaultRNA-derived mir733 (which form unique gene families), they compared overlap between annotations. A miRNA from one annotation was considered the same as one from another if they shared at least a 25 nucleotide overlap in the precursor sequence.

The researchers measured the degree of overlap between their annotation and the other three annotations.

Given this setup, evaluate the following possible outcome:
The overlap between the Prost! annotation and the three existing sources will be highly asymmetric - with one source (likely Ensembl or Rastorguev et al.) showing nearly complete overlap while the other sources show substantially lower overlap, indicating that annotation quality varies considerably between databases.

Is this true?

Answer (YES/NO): NO